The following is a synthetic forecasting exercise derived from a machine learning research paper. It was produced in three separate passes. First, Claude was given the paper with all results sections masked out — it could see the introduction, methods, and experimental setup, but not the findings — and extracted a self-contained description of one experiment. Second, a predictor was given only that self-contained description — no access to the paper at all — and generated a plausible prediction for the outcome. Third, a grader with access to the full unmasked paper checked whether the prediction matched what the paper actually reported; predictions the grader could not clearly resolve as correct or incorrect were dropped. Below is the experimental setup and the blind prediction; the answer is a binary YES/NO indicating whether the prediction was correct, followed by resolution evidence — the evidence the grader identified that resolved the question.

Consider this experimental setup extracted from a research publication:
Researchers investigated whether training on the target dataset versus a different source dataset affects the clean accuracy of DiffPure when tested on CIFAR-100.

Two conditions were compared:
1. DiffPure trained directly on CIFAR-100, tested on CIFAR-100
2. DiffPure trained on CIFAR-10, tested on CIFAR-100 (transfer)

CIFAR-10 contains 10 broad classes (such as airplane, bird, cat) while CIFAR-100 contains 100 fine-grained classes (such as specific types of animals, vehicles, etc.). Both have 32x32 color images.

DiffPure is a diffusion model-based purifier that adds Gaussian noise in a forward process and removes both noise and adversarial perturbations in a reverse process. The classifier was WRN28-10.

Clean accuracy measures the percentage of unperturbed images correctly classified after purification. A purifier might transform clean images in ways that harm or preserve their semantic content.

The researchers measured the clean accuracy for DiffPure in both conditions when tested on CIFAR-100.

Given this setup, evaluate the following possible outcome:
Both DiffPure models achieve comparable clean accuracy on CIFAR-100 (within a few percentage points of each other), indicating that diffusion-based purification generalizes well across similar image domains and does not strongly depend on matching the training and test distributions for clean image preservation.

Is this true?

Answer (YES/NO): NO